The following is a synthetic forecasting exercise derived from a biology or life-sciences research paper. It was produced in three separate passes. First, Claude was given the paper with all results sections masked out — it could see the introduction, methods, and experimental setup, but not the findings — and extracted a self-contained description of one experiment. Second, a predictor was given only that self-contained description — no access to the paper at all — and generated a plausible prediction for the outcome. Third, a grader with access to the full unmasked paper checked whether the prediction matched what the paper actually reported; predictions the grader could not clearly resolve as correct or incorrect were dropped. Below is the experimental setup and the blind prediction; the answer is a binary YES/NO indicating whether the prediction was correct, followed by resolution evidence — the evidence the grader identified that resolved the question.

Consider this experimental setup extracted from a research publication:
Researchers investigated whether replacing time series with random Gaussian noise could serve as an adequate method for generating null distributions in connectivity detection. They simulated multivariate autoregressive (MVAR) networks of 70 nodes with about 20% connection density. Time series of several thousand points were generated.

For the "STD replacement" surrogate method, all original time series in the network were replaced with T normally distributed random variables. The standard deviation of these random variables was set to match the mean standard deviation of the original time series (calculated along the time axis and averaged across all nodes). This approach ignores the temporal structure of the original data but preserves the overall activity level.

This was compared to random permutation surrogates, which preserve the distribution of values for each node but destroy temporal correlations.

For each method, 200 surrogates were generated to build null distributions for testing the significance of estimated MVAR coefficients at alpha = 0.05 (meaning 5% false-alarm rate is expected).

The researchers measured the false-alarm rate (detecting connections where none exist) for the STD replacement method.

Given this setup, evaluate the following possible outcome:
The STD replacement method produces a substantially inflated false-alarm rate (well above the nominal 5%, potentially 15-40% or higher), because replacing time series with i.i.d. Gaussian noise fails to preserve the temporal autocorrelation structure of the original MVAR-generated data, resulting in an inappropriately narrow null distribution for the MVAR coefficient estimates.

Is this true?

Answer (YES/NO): NO